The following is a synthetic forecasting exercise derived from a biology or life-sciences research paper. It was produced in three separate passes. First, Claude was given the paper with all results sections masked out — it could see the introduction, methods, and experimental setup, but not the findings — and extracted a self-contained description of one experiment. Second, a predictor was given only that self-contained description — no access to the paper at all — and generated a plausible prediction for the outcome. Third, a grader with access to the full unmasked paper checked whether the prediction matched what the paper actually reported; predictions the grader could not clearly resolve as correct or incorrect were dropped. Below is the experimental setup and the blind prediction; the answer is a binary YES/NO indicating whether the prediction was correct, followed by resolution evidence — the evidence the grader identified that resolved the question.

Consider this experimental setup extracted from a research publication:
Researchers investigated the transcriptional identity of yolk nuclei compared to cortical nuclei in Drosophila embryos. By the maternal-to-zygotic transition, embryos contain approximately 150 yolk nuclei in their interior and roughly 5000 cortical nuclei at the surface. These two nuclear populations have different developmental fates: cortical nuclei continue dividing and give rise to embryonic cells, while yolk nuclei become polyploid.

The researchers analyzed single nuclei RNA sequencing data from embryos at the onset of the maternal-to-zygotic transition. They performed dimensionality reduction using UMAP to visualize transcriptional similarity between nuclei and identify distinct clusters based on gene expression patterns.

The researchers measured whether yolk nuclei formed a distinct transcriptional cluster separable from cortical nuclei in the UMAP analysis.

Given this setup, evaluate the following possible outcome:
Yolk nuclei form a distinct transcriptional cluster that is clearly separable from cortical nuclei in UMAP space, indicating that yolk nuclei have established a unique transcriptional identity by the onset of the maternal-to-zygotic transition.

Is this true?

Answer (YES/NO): YES